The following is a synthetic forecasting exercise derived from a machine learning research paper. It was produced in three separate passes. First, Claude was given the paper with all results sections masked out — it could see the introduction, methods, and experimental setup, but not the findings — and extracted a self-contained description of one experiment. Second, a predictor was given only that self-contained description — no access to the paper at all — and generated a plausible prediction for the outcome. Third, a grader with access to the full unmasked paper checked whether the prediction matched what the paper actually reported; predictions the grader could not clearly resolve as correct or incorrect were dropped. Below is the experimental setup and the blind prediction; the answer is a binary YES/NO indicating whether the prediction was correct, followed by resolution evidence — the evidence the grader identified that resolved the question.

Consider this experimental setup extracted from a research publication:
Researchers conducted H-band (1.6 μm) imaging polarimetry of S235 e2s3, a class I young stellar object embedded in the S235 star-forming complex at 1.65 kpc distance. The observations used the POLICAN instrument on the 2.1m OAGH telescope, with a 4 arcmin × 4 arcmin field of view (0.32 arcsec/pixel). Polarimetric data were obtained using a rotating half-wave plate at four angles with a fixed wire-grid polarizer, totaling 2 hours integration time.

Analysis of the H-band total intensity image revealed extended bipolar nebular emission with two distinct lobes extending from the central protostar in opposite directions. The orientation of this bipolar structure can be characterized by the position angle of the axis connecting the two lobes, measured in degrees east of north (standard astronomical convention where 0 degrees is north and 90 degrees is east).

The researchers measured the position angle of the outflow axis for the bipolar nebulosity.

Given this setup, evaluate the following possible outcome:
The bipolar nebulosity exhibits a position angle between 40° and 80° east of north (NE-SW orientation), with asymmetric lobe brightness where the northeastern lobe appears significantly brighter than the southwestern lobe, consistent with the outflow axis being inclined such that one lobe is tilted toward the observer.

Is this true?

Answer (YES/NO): NO